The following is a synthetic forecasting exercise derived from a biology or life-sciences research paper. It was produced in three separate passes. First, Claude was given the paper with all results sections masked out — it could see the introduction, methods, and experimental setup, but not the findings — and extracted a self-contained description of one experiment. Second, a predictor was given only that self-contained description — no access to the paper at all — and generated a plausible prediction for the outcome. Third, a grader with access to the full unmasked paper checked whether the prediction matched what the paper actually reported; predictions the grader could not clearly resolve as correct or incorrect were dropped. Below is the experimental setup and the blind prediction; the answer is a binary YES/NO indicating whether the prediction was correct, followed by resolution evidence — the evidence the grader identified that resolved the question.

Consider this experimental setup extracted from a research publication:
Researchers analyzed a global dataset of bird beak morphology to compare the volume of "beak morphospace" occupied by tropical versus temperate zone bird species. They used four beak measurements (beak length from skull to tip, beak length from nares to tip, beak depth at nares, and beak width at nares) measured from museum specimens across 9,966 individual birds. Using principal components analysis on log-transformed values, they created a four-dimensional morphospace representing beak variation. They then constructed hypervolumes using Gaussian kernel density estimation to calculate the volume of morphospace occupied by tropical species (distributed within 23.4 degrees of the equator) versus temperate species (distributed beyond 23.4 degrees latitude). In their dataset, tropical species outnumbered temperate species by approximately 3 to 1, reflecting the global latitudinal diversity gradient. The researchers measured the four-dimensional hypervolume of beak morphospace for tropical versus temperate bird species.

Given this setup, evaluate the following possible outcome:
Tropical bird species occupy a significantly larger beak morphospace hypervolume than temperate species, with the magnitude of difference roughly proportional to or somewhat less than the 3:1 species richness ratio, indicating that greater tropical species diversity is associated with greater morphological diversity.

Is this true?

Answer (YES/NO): NO